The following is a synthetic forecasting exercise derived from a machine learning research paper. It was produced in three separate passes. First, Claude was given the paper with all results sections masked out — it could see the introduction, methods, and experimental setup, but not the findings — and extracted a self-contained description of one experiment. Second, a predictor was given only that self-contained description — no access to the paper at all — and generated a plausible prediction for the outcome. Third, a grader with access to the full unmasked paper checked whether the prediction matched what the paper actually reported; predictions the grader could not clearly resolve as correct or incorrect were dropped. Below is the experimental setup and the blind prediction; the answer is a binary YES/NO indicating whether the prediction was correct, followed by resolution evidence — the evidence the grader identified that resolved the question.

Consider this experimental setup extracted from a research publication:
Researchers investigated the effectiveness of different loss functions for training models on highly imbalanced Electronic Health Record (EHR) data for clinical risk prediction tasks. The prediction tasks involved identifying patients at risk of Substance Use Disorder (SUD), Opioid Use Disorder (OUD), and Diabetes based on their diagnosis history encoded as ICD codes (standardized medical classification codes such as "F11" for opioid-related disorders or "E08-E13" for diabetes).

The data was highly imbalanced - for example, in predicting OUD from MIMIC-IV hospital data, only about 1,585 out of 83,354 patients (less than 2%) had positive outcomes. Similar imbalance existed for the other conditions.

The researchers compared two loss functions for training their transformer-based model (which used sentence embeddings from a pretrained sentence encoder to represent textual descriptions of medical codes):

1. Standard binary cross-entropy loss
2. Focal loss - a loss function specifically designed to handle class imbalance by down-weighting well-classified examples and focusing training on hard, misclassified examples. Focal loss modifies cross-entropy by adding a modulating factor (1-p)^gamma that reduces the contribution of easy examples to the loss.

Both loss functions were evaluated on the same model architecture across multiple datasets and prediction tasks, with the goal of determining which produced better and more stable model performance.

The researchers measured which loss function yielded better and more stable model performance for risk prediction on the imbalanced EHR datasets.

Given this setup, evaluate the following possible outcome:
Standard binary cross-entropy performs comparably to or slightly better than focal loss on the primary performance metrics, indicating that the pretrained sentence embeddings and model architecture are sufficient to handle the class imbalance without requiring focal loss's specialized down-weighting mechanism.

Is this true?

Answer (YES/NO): YES